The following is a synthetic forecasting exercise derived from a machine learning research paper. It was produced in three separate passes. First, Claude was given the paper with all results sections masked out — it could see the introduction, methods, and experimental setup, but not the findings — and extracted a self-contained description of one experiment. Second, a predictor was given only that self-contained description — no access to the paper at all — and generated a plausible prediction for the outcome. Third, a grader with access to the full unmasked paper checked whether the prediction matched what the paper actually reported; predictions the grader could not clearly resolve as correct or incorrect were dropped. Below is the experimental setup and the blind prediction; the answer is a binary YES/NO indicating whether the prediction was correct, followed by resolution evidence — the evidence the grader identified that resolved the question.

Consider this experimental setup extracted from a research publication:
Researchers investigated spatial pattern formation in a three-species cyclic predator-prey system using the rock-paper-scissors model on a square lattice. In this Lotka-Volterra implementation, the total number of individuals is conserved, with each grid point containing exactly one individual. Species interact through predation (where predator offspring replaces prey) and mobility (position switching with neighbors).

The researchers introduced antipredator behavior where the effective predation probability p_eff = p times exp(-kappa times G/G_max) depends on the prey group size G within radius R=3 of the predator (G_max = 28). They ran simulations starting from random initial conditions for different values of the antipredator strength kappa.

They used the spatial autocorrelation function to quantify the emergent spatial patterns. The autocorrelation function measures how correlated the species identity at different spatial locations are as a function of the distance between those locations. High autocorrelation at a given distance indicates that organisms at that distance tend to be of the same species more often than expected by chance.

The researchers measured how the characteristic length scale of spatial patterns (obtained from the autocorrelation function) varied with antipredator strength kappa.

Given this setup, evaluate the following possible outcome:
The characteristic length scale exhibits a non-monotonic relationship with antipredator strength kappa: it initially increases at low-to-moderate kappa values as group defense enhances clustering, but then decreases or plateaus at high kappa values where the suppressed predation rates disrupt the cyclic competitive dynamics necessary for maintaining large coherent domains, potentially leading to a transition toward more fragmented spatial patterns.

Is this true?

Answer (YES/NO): NO